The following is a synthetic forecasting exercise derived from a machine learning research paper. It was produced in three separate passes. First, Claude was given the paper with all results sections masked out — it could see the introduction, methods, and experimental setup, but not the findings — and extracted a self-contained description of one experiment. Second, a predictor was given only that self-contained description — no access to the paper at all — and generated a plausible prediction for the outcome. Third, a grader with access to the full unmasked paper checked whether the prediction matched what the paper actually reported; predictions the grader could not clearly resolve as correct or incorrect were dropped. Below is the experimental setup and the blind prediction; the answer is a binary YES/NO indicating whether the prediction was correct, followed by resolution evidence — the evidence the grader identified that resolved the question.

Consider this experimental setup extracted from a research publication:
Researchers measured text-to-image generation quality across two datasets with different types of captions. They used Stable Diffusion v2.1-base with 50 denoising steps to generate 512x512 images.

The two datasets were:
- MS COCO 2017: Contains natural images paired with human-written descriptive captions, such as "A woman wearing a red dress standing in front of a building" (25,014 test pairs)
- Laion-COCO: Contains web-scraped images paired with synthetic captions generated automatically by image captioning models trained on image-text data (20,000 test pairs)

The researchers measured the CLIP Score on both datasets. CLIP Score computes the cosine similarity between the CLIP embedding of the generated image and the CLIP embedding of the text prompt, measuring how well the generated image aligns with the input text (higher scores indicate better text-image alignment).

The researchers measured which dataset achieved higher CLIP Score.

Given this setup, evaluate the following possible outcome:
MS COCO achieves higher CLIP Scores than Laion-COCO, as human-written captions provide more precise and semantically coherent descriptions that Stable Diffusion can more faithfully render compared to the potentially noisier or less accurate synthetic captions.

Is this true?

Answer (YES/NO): NO